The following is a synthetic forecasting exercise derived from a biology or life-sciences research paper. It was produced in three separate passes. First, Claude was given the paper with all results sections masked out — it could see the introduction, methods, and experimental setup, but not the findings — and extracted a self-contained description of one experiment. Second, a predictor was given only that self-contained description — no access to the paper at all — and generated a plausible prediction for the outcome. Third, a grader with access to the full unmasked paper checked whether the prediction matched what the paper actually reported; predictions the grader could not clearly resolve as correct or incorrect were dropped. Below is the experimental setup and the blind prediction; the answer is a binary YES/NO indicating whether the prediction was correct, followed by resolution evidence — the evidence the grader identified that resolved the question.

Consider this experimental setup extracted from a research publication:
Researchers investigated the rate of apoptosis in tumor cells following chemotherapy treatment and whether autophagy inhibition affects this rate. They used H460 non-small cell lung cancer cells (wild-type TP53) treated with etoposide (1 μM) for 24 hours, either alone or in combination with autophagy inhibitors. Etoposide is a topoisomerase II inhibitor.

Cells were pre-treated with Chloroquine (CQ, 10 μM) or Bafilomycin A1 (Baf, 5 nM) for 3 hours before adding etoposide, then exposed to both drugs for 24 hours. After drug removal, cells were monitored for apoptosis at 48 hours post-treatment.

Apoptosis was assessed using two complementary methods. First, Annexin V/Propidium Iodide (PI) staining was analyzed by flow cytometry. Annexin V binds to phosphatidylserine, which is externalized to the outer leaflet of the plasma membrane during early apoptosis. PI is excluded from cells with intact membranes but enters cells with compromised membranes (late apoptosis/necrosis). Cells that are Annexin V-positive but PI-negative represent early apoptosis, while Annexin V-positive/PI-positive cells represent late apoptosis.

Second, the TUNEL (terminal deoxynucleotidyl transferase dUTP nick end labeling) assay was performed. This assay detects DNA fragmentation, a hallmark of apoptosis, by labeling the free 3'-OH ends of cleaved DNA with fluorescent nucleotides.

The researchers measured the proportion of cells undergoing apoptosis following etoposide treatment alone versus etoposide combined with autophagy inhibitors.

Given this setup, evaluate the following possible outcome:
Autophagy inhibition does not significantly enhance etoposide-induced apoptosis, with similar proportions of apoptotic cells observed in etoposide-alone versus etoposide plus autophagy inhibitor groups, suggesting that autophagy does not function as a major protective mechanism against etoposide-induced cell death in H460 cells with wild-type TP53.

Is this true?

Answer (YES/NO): YES